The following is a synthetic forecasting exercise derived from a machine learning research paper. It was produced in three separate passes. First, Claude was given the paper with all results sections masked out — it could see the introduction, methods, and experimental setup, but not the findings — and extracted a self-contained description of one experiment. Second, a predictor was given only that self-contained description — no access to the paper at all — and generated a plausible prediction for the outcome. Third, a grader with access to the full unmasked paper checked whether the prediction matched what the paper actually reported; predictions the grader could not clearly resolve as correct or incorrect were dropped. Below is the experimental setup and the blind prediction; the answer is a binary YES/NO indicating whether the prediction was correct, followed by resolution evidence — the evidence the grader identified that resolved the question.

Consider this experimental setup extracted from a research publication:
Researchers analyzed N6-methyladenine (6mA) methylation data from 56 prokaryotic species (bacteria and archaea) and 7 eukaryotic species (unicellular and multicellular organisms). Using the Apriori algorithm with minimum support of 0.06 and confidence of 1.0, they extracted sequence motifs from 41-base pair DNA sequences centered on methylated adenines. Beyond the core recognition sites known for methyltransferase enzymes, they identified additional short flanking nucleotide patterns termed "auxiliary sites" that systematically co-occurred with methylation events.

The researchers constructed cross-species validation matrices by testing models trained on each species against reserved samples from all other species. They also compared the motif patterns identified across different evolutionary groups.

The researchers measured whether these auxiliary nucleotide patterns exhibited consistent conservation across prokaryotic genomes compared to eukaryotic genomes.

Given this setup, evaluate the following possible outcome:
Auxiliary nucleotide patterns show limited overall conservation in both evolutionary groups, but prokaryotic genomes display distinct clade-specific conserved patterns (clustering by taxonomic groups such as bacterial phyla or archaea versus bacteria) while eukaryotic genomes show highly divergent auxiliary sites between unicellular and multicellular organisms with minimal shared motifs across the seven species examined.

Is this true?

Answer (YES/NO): NO